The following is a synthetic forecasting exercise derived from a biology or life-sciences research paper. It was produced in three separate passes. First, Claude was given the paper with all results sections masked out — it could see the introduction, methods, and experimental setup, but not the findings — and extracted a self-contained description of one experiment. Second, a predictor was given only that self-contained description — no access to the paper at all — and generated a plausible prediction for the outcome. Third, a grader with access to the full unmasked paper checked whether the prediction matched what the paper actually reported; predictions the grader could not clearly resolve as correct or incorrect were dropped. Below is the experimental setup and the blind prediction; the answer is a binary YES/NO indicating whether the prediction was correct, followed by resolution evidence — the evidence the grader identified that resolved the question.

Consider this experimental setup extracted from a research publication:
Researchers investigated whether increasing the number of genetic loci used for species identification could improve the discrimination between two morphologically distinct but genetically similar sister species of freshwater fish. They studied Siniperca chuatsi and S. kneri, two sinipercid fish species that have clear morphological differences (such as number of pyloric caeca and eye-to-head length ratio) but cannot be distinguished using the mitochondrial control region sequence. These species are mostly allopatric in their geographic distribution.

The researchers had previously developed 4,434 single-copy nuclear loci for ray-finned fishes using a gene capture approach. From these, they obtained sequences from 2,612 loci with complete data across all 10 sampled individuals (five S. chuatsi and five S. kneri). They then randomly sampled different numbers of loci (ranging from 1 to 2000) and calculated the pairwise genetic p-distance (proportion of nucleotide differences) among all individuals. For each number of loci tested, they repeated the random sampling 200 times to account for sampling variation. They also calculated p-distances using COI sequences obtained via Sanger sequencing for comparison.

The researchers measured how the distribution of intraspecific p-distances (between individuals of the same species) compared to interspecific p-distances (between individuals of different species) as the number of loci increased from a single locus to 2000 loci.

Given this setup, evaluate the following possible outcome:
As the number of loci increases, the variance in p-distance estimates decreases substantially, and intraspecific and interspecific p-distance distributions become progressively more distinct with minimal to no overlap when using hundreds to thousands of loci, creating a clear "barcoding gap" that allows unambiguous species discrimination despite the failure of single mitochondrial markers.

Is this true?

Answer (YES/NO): YES